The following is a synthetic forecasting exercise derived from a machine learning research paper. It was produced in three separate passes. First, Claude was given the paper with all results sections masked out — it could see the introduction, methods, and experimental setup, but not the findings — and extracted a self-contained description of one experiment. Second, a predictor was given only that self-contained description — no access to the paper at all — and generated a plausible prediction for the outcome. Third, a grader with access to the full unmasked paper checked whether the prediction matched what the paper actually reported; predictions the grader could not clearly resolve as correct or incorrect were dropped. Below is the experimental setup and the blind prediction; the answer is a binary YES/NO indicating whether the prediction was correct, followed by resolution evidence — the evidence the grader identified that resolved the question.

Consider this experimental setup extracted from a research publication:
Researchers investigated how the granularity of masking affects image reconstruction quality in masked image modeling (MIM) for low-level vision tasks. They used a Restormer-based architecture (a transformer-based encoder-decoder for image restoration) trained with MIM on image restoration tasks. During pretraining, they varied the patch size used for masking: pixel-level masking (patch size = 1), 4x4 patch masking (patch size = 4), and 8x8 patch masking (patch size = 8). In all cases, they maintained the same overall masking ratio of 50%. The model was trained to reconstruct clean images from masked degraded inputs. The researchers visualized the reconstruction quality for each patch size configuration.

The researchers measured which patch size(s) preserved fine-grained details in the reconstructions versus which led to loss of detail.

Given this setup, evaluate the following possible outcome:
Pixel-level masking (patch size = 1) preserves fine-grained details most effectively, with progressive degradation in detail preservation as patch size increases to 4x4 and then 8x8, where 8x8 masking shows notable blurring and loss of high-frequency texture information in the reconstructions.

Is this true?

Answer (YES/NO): NO